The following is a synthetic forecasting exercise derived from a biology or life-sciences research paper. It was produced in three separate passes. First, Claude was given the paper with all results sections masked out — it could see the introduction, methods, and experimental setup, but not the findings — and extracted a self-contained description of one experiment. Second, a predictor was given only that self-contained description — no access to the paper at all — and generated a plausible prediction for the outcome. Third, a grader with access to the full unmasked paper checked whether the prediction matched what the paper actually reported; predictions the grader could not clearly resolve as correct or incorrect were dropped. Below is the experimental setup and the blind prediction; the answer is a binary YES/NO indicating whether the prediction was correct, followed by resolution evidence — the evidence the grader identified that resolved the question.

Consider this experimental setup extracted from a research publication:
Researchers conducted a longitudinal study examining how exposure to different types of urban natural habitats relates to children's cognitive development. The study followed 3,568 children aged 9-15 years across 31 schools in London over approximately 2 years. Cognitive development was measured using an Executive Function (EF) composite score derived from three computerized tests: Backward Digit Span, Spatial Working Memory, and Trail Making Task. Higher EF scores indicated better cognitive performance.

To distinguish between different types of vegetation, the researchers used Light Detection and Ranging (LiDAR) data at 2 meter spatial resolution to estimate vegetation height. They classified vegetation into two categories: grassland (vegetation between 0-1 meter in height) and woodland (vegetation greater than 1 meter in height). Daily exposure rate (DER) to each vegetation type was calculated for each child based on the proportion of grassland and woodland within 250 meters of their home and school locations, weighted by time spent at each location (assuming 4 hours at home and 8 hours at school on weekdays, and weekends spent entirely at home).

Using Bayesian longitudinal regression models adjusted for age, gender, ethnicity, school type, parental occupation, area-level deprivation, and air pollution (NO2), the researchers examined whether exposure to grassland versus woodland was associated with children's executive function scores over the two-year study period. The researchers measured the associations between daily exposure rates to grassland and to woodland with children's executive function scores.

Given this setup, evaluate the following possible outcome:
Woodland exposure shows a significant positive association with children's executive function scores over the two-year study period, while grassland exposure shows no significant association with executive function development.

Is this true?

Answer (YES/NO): YES